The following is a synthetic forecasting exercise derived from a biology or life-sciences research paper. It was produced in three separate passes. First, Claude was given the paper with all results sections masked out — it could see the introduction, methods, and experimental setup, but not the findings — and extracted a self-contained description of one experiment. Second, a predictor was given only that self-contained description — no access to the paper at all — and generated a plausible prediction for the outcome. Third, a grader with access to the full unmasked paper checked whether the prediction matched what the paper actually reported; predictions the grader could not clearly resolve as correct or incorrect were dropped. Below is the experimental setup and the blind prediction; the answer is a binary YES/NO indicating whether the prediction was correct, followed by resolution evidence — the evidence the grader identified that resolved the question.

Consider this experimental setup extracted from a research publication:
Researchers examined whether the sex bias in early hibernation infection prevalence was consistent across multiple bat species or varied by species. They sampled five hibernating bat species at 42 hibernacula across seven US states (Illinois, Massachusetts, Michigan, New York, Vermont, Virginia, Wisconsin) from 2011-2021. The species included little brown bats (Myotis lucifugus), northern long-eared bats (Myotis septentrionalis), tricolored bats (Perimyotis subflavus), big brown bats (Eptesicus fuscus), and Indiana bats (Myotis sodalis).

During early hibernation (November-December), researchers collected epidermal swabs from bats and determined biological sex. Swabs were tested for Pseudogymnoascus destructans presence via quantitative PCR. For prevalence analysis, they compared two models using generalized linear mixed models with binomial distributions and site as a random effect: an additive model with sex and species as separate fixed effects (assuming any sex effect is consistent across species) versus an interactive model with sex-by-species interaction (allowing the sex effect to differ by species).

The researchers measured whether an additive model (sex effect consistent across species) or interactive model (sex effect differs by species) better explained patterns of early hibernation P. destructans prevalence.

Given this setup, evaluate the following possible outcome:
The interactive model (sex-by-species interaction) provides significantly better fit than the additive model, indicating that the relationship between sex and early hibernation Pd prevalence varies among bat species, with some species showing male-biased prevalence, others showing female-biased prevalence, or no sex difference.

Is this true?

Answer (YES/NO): NO